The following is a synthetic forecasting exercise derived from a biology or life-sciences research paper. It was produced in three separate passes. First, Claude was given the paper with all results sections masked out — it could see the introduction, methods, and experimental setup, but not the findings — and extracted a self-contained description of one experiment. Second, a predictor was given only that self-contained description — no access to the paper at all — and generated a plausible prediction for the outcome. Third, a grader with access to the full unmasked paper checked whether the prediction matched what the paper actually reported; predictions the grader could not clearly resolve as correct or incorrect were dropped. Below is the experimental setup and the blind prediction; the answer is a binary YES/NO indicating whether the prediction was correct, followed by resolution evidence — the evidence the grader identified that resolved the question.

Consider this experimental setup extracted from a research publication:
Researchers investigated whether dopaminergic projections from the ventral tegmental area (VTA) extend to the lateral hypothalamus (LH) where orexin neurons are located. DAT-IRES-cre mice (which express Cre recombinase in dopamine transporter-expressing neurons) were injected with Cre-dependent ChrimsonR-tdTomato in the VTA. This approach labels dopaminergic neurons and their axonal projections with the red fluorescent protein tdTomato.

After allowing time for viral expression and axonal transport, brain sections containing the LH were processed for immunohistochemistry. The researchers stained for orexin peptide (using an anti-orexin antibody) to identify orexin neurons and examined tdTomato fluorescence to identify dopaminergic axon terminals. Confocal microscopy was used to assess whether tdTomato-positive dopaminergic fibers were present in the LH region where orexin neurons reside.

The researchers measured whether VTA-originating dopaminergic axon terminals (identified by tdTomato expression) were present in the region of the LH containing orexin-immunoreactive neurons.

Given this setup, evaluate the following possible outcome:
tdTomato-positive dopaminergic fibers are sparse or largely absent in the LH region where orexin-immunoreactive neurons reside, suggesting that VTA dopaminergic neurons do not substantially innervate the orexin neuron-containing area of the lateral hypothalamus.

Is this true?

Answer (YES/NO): NO